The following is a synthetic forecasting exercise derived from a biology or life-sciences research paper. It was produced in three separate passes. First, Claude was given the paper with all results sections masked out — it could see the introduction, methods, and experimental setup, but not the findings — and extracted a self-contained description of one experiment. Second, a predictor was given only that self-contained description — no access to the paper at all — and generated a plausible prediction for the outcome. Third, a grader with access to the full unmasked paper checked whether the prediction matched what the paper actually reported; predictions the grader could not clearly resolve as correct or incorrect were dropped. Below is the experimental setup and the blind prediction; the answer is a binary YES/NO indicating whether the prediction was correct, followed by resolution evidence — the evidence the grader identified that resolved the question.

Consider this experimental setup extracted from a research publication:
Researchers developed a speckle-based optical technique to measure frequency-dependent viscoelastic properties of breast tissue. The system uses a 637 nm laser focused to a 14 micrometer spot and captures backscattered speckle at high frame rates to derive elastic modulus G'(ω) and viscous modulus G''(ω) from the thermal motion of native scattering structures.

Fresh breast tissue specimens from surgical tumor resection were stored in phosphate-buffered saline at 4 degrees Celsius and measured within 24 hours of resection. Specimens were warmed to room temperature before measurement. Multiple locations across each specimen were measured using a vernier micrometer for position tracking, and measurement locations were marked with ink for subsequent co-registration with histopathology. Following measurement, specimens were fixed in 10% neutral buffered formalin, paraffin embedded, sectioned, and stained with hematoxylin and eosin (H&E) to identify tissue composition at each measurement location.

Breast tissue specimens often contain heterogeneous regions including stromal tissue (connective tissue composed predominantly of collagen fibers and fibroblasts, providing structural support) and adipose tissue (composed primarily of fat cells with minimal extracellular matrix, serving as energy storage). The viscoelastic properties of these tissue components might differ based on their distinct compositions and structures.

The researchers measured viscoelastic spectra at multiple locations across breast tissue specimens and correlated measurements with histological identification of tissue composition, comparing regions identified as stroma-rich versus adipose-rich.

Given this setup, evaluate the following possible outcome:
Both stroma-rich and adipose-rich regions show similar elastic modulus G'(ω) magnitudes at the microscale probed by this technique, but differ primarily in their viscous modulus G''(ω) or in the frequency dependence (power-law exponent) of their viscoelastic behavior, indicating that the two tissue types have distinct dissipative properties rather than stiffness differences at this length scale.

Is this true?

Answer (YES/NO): NO